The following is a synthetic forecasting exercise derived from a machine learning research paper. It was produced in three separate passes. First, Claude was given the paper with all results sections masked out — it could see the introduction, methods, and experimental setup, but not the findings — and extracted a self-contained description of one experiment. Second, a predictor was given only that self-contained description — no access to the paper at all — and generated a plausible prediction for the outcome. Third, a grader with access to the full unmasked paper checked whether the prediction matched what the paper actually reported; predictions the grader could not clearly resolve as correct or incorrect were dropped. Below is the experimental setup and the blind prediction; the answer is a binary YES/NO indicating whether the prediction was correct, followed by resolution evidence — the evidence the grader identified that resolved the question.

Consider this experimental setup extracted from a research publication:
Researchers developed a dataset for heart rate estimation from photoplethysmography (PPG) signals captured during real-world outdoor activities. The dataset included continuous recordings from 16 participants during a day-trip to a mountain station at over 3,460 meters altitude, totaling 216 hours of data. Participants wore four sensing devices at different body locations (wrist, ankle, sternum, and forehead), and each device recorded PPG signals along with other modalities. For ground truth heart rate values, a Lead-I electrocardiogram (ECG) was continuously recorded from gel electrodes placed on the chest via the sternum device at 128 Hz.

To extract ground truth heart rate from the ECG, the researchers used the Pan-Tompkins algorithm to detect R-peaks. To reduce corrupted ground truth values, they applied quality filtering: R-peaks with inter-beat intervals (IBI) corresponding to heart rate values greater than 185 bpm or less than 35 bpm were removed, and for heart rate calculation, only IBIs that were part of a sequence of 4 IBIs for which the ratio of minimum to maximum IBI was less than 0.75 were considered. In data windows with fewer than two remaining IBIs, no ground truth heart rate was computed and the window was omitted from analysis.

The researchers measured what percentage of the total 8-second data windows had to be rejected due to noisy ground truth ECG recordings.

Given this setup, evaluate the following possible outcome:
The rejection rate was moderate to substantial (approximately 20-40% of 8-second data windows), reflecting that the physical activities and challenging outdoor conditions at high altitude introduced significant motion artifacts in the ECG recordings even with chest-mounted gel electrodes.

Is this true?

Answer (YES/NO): NO